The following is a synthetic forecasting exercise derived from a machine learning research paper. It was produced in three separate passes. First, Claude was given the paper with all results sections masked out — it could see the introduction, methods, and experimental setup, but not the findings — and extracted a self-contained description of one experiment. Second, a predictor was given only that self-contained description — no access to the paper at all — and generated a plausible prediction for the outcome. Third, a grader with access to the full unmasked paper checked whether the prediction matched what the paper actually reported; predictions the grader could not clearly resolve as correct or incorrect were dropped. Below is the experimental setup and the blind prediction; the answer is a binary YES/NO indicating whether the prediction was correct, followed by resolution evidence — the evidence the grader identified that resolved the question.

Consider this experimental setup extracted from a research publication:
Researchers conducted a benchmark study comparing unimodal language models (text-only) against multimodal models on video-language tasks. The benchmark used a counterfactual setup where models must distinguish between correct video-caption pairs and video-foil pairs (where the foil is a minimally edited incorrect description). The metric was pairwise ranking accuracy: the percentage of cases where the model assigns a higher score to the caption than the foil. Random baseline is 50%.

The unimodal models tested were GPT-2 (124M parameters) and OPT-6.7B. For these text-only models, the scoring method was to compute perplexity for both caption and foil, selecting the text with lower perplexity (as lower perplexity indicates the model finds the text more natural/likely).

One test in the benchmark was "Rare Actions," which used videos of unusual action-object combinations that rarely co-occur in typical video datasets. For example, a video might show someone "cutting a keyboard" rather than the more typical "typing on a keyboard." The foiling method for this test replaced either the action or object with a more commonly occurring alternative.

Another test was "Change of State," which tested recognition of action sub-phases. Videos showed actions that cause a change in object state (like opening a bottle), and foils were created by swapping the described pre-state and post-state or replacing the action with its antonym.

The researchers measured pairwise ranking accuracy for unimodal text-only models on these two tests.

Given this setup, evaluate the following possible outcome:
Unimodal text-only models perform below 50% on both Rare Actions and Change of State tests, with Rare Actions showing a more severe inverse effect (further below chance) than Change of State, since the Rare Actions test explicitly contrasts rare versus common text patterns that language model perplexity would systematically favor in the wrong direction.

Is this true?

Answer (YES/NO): NO